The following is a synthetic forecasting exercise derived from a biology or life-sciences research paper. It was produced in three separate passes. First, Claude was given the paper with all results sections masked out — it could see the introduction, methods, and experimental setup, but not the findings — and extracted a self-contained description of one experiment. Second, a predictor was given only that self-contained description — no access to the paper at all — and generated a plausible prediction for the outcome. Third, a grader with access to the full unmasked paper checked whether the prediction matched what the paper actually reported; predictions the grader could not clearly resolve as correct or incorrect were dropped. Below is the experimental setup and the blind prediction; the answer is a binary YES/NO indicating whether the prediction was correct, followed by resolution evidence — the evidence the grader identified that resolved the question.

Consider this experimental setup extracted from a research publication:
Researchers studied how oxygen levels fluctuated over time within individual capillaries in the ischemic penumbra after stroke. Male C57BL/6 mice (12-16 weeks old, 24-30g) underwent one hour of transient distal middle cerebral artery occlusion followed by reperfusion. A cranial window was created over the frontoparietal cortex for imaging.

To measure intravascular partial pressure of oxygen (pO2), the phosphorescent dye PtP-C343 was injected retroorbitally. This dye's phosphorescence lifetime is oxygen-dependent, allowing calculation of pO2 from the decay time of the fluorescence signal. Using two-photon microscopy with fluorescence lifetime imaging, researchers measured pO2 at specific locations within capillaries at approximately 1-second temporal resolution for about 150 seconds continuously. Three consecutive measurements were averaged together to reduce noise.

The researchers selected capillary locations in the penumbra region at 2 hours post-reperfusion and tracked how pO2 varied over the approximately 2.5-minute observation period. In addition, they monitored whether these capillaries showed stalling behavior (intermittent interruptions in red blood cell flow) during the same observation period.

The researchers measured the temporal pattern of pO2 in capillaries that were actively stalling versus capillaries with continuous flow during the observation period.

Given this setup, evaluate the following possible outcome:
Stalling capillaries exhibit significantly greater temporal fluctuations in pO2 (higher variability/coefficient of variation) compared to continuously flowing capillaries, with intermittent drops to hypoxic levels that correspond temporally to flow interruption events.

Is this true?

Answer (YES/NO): YES